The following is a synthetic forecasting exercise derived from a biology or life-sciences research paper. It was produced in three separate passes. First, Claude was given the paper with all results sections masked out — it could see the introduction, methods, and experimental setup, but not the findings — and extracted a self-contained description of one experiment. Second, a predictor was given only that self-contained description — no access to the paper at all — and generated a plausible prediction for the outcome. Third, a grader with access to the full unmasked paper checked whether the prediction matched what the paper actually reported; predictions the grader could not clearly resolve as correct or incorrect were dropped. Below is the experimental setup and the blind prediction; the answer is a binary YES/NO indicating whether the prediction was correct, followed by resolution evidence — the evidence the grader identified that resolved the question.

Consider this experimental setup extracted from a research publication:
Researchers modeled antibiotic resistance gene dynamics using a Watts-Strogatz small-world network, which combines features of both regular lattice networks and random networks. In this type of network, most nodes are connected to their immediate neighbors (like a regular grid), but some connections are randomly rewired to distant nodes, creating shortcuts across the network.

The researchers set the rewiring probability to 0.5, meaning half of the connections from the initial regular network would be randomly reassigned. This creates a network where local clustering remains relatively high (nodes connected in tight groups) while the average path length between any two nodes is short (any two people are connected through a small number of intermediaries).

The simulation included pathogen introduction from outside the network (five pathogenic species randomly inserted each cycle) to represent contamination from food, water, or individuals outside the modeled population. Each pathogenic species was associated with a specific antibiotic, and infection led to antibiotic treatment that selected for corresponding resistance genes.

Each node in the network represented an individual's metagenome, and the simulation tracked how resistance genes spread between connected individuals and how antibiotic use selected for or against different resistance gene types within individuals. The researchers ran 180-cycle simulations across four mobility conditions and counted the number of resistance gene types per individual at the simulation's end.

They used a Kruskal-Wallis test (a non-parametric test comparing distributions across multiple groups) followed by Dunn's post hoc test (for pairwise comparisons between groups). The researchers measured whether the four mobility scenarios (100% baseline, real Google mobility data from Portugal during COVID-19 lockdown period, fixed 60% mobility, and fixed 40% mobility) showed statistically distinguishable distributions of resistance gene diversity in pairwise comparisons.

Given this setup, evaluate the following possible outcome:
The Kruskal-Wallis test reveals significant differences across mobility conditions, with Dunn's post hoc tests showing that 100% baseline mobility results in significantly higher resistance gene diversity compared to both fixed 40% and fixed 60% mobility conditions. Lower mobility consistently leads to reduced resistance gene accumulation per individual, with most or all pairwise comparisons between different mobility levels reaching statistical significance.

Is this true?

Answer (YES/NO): YES